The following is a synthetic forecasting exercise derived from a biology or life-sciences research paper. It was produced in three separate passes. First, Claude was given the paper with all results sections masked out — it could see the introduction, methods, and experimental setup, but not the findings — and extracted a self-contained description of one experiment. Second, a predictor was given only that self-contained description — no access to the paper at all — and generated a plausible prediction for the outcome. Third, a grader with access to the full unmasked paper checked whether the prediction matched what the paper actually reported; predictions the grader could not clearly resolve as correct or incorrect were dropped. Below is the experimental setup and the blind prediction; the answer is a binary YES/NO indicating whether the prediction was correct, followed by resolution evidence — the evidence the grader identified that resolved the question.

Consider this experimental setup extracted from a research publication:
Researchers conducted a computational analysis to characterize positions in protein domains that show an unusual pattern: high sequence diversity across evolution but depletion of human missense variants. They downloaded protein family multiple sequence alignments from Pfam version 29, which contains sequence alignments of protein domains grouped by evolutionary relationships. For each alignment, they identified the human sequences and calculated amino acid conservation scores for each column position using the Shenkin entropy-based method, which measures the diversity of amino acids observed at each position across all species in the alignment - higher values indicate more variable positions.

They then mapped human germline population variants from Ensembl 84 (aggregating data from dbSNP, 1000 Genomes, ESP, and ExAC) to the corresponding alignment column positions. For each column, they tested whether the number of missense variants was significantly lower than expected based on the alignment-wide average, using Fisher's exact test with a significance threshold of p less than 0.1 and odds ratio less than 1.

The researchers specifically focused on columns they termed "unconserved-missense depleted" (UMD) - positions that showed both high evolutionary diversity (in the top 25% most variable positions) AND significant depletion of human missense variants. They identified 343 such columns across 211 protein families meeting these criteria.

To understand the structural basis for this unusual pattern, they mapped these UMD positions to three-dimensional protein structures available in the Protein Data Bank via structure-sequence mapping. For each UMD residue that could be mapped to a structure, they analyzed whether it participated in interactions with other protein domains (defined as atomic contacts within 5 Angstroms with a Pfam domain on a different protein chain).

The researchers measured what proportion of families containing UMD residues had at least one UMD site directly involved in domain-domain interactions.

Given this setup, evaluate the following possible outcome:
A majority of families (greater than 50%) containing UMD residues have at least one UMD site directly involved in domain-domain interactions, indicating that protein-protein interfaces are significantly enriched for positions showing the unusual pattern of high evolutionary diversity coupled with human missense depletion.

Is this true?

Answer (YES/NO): NO